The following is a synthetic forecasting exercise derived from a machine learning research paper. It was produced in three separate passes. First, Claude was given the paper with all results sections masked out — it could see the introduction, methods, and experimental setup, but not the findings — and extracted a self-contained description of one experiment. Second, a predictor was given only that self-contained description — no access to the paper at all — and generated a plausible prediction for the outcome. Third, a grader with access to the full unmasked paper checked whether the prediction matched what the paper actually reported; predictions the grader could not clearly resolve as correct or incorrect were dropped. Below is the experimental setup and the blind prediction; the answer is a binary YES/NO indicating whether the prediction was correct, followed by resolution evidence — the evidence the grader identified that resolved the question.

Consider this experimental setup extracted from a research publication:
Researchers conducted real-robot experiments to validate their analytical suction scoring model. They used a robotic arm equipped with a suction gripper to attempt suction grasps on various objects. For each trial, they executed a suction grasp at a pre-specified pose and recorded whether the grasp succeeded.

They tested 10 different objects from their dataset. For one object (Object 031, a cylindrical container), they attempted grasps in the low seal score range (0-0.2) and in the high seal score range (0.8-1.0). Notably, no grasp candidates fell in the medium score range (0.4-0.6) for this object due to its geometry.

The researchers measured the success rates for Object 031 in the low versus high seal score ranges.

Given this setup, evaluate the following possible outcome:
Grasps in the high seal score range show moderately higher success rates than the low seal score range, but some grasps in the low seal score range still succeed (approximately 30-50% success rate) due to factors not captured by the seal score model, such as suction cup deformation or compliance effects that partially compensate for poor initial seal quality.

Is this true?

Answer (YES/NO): NO